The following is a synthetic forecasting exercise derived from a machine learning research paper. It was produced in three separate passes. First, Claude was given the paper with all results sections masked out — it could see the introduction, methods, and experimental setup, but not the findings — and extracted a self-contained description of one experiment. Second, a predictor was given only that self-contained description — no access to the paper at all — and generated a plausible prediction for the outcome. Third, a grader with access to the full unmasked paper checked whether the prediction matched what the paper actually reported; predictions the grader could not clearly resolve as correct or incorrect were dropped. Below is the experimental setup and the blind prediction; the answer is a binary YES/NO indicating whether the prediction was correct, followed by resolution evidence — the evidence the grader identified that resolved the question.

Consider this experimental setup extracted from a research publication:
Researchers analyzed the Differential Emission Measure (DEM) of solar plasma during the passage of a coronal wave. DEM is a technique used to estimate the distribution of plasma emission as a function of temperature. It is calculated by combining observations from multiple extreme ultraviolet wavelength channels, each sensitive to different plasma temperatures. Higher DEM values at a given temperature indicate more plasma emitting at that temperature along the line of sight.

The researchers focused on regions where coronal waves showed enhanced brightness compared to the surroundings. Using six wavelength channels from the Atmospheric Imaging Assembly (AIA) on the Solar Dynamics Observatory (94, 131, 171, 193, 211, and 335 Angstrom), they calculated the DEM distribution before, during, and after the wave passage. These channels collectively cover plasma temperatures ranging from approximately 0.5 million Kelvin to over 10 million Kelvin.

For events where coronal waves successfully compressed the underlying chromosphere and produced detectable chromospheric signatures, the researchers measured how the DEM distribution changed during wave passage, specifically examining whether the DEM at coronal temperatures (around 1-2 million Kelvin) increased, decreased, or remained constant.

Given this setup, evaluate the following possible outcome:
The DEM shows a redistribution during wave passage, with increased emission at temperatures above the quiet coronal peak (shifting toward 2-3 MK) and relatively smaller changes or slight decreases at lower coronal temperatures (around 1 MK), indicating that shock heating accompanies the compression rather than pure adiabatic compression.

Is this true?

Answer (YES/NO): YES